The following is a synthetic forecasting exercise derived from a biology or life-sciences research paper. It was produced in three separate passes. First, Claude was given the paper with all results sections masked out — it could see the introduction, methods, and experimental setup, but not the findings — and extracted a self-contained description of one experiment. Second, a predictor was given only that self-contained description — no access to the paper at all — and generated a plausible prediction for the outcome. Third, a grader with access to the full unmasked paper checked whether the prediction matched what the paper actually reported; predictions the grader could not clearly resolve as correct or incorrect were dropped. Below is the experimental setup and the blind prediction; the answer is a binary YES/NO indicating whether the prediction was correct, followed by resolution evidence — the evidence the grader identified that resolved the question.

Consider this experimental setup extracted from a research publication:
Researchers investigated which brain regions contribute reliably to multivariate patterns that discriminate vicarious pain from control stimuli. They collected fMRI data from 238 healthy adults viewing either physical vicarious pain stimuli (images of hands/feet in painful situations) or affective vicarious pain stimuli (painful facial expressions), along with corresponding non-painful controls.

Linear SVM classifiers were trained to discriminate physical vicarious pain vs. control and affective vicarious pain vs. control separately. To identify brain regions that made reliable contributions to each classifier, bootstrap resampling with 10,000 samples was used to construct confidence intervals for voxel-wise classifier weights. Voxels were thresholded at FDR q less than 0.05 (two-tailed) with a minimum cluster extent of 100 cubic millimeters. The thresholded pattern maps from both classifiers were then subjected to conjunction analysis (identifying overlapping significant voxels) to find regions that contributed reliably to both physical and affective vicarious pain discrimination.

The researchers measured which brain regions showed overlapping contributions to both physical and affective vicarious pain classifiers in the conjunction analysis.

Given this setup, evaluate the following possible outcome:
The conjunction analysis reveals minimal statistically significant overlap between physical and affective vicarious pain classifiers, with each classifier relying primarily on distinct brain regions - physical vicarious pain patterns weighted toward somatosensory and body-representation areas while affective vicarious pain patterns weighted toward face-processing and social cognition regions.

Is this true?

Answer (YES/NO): NO